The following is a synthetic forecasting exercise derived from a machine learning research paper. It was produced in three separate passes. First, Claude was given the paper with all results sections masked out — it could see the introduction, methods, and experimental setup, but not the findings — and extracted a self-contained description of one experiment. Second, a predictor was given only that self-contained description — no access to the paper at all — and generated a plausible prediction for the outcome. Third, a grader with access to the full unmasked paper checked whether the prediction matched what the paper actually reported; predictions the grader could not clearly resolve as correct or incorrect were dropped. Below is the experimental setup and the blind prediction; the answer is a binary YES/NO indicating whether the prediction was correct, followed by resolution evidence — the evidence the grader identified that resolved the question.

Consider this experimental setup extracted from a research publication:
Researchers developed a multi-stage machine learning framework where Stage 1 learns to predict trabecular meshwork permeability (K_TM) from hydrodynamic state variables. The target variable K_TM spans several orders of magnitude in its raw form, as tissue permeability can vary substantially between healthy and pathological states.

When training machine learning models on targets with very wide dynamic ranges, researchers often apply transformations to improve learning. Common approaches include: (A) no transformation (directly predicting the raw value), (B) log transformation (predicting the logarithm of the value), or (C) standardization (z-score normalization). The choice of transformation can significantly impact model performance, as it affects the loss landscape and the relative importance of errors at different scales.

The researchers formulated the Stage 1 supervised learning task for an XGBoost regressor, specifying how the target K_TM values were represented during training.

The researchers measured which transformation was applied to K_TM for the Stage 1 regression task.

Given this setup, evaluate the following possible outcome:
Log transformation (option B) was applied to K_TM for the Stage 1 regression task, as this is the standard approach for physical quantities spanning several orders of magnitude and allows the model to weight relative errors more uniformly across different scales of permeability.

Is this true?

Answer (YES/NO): YES